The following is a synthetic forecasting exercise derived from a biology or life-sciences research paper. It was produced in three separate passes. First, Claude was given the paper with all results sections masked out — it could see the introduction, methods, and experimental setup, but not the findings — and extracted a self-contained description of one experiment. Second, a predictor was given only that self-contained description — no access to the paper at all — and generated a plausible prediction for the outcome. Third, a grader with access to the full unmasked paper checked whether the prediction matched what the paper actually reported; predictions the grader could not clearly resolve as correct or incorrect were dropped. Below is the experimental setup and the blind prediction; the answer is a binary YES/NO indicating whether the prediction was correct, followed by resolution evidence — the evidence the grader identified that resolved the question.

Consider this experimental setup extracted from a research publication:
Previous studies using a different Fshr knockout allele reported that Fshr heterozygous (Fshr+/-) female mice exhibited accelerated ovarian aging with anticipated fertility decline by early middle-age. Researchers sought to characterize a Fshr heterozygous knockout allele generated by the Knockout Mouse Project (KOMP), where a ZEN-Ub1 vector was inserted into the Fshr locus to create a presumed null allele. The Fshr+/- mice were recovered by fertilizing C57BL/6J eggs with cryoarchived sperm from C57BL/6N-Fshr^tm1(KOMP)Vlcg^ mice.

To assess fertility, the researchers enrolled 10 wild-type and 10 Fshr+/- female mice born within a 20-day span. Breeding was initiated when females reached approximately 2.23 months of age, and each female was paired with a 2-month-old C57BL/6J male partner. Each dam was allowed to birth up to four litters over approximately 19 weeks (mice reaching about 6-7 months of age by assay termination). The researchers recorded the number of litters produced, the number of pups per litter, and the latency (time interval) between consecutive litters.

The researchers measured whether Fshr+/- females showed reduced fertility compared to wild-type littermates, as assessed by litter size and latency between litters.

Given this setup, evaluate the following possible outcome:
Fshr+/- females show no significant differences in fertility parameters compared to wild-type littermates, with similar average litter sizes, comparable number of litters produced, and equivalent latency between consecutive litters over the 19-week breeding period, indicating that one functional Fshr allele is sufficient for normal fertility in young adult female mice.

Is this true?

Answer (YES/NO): YES